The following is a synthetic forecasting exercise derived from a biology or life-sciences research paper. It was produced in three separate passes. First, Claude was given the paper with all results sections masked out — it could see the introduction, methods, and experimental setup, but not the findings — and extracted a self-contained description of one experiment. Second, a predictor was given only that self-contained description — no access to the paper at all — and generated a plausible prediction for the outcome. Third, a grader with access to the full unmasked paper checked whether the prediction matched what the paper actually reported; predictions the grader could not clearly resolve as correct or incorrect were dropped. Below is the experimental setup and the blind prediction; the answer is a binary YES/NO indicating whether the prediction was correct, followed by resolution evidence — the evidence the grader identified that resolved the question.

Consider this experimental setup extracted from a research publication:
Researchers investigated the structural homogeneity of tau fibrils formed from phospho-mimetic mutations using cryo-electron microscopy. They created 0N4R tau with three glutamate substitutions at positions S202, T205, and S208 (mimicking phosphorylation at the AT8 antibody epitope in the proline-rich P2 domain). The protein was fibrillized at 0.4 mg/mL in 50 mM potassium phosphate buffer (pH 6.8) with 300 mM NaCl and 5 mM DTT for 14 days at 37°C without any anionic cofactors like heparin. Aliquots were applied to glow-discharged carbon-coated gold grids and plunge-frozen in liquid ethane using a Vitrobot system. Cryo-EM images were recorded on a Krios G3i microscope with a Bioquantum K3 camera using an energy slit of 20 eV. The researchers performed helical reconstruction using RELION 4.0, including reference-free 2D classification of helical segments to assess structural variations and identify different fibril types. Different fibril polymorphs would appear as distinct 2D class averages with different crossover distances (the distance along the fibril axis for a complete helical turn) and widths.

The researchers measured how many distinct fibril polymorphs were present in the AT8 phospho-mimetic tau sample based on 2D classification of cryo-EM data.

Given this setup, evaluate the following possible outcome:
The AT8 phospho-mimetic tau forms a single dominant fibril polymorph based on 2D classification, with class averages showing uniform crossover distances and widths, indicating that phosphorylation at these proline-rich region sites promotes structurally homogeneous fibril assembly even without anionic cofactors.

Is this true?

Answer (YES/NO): YES